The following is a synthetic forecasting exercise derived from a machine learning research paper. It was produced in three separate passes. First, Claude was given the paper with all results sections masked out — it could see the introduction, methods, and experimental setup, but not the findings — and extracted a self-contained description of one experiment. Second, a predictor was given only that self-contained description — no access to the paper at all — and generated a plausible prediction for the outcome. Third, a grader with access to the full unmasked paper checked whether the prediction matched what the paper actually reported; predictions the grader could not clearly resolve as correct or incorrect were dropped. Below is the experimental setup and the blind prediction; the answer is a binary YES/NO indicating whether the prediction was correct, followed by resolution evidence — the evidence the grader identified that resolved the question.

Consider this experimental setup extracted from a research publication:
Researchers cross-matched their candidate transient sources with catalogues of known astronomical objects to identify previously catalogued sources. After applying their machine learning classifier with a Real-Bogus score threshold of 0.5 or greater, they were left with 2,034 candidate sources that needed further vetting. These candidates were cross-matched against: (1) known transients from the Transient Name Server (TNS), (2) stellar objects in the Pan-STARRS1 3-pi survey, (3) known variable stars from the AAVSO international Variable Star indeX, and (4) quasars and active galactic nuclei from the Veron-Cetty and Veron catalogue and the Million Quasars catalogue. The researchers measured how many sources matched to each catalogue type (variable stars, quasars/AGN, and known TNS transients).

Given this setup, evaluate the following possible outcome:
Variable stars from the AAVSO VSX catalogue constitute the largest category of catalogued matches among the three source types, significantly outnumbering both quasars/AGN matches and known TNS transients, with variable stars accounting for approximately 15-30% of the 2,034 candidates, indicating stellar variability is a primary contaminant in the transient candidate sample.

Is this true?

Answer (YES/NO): NO